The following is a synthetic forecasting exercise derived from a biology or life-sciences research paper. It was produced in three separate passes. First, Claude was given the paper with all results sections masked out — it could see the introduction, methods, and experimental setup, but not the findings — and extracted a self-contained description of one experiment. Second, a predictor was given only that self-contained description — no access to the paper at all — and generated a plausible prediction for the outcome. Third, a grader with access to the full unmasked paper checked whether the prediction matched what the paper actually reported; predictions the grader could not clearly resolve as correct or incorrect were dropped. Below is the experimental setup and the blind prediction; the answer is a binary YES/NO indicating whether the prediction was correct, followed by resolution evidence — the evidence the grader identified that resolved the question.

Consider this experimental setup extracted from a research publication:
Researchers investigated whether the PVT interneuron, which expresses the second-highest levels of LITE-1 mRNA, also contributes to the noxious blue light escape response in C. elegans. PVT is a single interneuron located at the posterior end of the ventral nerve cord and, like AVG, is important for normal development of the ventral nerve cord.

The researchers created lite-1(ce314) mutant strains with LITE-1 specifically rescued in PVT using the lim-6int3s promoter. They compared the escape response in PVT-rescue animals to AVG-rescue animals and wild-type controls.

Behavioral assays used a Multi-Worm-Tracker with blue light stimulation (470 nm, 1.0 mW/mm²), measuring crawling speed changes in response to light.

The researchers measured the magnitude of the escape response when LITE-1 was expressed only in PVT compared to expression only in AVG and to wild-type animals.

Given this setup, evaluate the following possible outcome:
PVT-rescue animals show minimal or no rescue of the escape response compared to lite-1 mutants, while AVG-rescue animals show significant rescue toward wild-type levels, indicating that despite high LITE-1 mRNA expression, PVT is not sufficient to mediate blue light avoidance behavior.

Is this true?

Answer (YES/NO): YES